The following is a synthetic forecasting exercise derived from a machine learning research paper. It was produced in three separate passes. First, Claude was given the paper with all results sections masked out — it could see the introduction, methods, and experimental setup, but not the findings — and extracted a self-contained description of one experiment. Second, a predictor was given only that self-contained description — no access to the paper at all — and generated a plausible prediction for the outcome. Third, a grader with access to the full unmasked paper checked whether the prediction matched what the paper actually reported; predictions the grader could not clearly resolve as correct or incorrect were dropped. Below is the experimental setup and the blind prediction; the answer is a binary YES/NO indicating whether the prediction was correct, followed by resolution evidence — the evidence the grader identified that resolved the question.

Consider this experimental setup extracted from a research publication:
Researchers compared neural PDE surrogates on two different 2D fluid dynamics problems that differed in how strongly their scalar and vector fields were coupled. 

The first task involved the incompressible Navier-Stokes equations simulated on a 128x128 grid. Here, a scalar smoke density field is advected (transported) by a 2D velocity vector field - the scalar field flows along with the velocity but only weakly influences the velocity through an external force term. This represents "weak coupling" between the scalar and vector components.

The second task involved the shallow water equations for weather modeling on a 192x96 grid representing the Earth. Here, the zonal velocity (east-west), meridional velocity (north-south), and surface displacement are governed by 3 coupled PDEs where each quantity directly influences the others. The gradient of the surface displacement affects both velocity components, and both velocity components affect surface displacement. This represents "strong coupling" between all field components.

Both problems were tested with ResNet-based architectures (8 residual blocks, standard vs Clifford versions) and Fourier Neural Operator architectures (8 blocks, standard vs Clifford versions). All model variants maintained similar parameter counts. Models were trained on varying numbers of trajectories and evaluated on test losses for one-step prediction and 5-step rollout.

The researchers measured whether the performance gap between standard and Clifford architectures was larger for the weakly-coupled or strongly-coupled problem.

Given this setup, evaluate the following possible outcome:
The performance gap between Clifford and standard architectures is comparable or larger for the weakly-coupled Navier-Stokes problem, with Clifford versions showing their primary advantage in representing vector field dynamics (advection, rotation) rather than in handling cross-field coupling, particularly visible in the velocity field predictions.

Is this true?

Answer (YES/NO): NO